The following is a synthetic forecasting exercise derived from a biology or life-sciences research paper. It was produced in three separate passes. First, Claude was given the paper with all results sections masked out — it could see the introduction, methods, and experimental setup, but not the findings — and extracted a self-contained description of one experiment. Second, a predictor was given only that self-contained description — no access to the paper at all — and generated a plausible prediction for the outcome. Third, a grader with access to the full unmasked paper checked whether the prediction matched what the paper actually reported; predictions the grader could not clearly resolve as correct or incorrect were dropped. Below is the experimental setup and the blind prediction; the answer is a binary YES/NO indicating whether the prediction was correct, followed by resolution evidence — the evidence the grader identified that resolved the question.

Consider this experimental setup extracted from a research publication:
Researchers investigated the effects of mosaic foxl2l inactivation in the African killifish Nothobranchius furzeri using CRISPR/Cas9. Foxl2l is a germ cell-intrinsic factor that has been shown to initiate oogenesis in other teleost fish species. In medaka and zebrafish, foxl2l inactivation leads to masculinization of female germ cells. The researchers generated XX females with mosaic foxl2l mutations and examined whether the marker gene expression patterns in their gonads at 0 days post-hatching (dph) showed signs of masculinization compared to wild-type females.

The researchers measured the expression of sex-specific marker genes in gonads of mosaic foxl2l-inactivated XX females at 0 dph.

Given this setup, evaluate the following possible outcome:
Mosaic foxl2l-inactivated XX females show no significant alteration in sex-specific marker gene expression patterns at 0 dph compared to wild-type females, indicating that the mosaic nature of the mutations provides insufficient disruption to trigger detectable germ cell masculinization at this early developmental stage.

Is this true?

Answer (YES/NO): NO